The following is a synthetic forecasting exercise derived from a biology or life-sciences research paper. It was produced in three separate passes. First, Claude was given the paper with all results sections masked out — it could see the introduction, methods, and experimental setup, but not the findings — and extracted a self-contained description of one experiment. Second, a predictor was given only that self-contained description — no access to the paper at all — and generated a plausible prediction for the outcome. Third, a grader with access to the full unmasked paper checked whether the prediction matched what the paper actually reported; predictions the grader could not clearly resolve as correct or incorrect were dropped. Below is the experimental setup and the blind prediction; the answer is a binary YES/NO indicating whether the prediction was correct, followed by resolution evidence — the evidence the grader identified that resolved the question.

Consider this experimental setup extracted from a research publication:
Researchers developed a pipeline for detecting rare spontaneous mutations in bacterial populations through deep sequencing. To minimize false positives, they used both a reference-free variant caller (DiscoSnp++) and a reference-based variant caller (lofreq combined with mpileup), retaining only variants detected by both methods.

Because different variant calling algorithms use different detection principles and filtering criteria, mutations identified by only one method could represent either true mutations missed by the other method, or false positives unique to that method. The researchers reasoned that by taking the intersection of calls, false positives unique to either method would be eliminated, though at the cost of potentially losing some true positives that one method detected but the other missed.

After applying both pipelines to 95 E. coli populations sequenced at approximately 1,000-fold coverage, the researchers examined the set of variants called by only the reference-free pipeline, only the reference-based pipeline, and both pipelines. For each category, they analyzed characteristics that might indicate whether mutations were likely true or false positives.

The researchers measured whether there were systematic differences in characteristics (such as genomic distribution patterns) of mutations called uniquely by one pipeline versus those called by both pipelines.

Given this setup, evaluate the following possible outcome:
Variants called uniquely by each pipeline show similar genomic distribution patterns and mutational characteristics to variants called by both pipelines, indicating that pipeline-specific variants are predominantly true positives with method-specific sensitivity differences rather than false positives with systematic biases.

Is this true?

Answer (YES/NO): NO